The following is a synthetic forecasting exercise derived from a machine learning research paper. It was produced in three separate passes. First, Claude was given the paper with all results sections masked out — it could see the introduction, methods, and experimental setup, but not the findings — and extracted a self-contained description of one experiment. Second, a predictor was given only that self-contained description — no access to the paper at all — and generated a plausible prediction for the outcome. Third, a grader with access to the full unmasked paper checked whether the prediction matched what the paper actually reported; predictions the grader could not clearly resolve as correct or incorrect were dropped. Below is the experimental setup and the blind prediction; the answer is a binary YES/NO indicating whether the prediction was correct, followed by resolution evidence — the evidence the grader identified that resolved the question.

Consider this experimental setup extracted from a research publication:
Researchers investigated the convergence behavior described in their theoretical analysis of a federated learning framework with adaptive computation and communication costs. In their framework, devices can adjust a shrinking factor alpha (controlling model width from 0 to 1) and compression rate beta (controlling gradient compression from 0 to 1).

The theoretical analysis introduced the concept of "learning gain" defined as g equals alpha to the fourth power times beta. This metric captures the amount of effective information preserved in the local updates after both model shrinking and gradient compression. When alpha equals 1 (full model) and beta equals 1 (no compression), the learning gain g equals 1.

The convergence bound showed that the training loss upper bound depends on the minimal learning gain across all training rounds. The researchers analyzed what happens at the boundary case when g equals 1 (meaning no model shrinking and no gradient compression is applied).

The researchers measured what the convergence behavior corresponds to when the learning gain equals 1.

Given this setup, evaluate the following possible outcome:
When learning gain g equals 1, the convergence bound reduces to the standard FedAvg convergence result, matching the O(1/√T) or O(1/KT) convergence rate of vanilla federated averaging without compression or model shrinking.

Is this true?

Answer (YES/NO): NO